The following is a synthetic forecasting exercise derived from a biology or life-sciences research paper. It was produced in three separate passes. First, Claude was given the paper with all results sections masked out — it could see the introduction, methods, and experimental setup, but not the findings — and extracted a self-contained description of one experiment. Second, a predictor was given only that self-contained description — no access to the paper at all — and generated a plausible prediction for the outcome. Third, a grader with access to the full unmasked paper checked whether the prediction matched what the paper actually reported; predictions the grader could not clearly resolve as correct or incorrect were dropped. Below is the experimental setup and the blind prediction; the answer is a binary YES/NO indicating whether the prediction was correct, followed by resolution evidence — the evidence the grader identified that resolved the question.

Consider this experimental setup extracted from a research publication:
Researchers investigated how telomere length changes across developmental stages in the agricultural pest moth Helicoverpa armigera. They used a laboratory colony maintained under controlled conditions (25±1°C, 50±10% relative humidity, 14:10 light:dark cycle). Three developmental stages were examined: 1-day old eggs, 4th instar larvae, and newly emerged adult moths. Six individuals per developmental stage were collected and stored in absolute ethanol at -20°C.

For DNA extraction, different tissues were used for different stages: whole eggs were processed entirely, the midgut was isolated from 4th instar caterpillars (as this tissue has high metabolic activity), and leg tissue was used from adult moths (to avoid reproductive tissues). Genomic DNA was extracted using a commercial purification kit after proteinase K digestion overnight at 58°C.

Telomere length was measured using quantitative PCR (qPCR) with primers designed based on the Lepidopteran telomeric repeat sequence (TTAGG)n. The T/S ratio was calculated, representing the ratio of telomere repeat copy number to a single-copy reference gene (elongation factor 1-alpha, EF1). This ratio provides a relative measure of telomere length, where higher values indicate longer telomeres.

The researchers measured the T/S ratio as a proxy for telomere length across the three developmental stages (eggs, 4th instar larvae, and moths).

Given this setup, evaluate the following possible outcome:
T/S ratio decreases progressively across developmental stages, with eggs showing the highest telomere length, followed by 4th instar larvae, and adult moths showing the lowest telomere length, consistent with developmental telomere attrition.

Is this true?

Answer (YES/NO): NO